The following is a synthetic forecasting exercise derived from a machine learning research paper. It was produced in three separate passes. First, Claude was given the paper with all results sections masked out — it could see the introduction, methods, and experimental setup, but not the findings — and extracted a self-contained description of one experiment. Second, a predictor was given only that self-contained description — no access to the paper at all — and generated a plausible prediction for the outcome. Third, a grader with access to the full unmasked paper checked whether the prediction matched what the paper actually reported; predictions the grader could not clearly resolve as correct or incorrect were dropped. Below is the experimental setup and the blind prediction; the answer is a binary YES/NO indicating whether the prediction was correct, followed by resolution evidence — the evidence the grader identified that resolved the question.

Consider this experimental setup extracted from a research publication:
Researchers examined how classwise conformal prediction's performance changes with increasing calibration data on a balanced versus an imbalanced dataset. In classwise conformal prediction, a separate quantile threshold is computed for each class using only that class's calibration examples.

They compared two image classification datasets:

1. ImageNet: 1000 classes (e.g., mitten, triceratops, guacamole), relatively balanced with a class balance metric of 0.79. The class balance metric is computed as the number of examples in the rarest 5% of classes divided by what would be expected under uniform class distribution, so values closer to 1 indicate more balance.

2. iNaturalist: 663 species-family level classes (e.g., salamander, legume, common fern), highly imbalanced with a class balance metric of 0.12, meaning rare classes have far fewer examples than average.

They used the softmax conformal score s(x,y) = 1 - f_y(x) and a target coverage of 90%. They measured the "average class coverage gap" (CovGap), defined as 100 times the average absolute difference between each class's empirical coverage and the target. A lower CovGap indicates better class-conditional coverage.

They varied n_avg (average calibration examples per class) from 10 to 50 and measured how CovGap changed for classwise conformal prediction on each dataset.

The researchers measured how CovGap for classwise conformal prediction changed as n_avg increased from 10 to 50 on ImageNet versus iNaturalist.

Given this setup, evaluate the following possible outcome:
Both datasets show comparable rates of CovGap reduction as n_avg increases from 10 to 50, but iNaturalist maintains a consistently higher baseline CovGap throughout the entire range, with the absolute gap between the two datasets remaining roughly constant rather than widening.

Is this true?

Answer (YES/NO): NO